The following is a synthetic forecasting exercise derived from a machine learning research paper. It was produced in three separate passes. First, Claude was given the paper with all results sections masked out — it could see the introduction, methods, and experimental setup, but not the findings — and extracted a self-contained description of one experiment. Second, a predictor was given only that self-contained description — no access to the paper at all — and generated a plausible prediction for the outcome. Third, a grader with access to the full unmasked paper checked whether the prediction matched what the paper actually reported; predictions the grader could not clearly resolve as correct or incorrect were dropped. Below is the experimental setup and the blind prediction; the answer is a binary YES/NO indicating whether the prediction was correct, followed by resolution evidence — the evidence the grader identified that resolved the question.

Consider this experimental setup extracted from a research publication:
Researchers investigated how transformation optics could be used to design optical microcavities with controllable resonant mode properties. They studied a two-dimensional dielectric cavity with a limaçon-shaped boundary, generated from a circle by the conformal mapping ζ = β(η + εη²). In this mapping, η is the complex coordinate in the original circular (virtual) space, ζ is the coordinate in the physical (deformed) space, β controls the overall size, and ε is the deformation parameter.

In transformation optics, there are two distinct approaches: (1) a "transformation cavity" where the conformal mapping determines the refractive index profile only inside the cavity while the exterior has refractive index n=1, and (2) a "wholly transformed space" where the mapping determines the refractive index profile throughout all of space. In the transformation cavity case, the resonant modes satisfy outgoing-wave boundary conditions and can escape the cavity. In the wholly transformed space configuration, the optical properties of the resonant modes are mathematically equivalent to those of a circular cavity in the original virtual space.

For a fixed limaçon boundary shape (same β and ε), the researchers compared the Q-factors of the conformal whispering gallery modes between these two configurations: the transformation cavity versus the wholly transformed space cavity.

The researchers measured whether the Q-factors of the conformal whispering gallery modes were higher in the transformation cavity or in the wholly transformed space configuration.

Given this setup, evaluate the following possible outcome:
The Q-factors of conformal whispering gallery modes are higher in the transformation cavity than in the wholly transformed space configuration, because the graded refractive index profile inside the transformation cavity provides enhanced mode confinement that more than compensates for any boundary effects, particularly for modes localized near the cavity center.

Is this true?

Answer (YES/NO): NO